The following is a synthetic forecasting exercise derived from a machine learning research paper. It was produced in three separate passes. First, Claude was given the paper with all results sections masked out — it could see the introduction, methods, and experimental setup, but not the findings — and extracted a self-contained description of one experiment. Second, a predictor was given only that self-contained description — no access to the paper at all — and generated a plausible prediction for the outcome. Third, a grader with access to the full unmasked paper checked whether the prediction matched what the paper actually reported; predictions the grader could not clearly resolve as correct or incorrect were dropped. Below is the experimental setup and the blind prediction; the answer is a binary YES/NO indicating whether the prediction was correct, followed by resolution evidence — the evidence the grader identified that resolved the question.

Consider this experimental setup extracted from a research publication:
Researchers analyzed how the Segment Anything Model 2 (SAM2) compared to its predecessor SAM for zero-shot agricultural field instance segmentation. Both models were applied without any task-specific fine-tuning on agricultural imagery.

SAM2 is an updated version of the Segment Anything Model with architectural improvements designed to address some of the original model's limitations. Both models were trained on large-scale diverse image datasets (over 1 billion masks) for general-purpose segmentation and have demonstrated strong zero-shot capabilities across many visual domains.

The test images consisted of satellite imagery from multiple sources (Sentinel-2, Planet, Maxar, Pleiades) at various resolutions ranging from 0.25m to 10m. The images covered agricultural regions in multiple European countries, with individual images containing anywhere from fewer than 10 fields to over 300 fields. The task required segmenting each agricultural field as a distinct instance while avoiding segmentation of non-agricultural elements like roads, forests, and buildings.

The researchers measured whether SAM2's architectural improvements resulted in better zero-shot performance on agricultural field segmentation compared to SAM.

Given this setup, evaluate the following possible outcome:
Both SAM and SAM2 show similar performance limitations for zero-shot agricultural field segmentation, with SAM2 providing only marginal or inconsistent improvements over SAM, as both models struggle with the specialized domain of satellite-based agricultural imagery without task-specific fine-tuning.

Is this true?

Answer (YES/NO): YES